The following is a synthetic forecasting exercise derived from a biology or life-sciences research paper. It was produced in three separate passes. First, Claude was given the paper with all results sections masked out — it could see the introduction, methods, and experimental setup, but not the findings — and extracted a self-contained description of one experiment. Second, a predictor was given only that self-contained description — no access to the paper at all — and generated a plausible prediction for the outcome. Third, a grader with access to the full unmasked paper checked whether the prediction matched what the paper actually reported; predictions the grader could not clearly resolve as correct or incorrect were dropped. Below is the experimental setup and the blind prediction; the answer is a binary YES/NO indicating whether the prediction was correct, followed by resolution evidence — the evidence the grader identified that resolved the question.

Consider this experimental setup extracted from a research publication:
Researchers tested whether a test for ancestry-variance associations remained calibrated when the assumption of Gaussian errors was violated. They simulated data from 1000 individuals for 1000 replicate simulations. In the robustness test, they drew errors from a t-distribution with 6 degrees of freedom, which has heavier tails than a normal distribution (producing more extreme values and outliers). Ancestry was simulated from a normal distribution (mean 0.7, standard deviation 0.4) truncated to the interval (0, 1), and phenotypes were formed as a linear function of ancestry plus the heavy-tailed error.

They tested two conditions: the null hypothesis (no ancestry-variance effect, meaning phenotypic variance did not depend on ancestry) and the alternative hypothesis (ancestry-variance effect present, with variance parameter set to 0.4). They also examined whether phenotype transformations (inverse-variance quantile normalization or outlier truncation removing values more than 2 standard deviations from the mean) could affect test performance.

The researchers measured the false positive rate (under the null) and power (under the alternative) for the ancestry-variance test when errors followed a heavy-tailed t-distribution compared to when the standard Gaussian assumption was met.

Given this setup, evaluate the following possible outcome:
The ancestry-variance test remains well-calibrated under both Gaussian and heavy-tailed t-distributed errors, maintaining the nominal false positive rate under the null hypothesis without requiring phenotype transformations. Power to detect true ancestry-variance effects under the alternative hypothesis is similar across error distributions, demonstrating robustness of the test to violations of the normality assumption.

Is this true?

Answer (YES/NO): NO